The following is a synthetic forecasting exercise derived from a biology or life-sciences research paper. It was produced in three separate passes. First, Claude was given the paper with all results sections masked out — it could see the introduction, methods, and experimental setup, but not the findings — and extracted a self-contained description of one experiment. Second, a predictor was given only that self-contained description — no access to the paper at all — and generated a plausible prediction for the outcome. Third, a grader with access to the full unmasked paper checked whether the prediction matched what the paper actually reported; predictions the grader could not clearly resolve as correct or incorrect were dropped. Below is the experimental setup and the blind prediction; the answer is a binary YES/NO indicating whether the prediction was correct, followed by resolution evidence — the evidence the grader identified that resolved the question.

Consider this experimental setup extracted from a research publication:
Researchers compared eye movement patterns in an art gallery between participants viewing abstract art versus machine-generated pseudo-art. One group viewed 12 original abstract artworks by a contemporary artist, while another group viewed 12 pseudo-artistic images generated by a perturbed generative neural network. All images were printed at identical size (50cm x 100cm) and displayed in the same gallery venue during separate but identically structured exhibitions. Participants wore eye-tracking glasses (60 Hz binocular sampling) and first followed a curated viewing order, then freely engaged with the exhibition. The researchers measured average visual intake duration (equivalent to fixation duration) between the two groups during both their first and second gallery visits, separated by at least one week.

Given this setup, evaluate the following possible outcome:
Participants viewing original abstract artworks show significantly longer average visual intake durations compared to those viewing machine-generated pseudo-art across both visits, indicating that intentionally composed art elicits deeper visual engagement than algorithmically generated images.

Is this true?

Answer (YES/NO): NO